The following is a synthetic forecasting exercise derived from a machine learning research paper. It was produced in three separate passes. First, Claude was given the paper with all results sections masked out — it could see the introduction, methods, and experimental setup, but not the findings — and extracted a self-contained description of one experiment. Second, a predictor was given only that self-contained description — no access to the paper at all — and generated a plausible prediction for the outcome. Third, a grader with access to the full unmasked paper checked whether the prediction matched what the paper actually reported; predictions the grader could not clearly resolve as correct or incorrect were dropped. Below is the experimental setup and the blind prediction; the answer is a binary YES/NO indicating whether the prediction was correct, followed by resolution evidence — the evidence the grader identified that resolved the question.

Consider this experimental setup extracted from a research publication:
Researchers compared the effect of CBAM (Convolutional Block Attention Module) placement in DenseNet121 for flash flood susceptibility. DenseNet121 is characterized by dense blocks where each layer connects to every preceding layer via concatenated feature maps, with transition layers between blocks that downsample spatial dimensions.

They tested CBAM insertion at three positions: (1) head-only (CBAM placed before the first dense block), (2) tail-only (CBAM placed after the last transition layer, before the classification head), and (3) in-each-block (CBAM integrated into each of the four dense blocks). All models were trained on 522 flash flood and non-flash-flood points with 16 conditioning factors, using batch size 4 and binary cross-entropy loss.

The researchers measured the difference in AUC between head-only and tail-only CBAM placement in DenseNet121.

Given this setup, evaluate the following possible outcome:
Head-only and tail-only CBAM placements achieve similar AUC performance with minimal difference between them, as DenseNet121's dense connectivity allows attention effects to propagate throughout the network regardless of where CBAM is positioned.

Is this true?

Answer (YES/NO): YES